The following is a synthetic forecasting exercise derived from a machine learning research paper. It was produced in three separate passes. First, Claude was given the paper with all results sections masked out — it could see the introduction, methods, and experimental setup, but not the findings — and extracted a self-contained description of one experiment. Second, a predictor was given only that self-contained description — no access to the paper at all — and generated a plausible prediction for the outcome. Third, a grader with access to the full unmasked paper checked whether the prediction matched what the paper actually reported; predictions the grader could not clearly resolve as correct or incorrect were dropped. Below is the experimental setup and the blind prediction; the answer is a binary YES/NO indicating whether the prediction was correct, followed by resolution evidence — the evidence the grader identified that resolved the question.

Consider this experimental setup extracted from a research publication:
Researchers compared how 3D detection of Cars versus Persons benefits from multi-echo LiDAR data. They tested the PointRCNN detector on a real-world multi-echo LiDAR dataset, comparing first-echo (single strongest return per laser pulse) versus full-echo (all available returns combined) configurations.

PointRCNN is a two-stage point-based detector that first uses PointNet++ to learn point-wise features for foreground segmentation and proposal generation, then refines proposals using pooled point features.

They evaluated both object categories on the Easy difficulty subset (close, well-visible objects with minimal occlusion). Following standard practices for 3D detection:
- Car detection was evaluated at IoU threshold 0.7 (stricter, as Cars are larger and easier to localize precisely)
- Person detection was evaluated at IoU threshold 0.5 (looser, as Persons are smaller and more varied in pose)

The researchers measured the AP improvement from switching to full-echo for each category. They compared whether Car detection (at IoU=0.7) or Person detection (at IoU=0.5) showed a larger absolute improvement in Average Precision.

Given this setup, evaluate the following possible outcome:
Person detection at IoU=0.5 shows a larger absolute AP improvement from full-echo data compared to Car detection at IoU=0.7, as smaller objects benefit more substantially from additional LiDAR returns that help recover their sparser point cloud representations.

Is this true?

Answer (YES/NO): NO